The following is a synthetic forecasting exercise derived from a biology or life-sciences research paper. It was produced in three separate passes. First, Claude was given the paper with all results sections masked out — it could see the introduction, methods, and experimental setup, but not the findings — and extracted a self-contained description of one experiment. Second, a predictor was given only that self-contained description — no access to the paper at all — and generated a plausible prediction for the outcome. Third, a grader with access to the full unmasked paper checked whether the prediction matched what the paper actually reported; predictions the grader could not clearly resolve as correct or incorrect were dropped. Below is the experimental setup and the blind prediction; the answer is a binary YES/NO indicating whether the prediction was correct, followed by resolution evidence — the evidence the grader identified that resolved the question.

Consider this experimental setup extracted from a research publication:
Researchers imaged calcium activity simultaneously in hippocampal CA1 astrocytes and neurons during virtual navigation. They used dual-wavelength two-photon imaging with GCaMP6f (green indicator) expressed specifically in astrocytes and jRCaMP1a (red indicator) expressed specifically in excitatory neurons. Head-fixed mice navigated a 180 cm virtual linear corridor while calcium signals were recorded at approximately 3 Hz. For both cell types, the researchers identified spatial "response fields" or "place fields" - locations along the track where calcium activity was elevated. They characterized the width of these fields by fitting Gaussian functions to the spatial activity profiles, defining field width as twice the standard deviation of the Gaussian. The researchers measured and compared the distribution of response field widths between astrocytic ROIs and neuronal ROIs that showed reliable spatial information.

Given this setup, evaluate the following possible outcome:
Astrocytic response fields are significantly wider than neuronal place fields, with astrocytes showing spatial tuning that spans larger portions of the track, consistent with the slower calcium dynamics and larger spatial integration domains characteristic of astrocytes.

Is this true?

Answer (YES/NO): YES